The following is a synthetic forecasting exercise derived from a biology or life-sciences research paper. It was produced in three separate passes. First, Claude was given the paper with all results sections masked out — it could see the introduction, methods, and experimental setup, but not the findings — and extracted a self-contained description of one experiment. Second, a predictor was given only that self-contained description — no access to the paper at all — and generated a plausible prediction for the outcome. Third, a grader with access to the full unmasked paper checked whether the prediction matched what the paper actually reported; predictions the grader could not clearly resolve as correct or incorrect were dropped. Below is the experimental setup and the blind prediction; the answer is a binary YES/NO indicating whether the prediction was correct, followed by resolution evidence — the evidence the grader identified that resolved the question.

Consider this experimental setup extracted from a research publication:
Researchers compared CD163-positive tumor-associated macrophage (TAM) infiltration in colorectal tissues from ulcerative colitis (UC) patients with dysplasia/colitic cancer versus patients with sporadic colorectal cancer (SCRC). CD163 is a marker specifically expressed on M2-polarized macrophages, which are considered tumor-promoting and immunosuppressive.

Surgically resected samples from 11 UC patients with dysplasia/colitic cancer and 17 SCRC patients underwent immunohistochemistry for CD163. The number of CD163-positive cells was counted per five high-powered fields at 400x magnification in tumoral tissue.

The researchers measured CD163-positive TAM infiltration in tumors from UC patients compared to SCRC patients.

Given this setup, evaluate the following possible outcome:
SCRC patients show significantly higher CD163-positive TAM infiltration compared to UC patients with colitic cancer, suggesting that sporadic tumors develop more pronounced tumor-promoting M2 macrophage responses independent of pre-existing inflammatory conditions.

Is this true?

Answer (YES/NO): NO